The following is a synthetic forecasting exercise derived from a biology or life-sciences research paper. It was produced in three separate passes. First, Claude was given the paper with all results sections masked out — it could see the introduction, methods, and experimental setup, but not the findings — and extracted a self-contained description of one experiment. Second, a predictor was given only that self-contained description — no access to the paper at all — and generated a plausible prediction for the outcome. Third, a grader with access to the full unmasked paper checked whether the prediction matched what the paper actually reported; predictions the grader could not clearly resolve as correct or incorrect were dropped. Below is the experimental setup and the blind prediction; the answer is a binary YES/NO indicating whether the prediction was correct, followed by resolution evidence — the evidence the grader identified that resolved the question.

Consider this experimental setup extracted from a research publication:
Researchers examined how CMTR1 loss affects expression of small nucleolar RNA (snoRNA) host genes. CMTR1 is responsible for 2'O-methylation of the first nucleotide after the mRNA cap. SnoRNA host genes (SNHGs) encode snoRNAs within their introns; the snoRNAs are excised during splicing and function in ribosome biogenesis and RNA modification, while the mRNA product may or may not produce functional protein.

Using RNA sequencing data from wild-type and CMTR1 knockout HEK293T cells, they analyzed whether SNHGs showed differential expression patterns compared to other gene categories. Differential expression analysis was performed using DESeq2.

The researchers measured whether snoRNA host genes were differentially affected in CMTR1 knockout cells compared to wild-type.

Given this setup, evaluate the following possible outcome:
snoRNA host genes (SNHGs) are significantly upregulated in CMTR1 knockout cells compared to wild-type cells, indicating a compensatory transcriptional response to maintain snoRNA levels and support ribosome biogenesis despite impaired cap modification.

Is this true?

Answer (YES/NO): NO